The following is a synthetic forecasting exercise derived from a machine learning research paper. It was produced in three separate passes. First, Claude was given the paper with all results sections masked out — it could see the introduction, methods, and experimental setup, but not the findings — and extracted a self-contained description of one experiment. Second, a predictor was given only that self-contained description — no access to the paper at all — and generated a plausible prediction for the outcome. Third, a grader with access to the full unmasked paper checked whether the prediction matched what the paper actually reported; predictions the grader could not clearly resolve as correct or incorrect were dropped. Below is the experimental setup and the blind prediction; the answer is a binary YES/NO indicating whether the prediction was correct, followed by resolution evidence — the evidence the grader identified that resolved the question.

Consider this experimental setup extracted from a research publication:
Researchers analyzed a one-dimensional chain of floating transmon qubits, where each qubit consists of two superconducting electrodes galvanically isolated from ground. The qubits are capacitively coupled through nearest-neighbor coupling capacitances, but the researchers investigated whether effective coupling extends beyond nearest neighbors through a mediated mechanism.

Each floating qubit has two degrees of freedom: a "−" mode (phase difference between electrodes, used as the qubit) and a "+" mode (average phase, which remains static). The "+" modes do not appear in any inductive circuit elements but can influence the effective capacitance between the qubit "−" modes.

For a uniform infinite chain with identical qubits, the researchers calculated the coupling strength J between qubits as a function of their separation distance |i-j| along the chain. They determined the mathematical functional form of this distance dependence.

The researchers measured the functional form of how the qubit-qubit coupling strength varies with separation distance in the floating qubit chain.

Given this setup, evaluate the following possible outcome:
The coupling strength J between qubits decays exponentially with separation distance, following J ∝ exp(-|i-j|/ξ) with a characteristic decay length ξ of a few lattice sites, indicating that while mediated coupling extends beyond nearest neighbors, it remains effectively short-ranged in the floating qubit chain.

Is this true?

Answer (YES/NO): NO